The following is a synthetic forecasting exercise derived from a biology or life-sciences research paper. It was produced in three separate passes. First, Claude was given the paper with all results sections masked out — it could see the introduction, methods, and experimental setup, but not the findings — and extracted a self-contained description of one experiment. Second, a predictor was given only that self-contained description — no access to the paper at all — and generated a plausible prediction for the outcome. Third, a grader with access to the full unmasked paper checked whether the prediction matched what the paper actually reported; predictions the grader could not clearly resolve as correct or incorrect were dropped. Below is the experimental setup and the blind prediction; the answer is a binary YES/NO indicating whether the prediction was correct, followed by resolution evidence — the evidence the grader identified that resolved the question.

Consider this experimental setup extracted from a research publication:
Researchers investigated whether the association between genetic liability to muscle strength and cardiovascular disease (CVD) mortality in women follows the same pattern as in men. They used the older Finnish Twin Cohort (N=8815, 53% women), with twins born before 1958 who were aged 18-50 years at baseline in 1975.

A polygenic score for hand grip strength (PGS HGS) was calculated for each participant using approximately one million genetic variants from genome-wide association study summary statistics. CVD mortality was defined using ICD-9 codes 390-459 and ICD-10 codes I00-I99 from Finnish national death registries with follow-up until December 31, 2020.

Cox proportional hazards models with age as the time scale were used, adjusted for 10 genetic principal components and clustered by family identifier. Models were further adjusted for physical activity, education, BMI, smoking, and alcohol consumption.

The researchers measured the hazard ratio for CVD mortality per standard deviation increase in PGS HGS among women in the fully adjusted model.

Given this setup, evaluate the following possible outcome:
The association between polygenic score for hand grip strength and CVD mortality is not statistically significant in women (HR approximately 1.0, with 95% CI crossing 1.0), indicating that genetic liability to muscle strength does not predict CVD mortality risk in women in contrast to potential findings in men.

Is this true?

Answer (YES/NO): YES